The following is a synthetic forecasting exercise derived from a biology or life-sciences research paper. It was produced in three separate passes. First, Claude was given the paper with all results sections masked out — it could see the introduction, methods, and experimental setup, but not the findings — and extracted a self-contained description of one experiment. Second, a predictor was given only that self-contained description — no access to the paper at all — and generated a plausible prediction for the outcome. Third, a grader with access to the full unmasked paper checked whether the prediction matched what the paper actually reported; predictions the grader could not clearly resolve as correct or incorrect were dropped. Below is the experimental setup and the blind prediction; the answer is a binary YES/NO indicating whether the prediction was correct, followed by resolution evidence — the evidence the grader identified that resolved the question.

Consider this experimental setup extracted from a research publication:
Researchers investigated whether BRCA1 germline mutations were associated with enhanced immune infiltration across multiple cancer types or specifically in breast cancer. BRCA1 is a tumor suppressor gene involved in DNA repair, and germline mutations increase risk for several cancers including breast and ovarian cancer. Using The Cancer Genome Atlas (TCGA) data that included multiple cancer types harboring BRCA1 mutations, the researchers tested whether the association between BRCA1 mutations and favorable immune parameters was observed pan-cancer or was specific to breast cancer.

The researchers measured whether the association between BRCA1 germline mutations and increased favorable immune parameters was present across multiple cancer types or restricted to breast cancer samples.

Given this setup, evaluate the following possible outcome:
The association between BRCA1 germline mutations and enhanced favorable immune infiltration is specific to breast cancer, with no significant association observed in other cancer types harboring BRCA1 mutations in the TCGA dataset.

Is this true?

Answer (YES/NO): YES